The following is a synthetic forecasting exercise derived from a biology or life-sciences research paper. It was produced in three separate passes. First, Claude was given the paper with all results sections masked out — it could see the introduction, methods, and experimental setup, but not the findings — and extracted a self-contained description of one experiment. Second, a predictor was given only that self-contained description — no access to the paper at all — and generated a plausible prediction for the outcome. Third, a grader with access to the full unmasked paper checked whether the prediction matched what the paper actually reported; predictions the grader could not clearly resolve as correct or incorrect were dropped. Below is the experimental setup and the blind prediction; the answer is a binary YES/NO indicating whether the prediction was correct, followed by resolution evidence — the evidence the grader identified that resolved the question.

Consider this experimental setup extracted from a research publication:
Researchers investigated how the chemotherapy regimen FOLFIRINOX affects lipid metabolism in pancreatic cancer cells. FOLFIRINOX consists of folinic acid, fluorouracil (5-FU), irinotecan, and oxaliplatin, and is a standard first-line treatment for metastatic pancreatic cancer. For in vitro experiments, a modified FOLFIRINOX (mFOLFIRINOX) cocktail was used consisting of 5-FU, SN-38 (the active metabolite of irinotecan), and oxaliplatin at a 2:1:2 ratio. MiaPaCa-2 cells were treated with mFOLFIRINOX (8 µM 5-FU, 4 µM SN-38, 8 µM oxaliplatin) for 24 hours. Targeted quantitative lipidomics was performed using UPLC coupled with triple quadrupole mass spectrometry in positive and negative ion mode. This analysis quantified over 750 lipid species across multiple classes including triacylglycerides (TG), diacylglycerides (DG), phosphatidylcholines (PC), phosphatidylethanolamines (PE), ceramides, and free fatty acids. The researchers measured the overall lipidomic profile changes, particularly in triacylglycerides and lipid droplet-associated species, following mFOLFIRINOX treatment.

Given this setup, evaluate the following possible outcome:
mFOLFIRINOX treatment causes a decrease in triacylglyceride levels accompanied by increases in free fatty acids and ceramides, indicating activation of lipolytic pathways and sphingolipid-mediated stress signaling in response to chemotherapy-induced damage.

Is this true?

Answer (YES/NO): NO